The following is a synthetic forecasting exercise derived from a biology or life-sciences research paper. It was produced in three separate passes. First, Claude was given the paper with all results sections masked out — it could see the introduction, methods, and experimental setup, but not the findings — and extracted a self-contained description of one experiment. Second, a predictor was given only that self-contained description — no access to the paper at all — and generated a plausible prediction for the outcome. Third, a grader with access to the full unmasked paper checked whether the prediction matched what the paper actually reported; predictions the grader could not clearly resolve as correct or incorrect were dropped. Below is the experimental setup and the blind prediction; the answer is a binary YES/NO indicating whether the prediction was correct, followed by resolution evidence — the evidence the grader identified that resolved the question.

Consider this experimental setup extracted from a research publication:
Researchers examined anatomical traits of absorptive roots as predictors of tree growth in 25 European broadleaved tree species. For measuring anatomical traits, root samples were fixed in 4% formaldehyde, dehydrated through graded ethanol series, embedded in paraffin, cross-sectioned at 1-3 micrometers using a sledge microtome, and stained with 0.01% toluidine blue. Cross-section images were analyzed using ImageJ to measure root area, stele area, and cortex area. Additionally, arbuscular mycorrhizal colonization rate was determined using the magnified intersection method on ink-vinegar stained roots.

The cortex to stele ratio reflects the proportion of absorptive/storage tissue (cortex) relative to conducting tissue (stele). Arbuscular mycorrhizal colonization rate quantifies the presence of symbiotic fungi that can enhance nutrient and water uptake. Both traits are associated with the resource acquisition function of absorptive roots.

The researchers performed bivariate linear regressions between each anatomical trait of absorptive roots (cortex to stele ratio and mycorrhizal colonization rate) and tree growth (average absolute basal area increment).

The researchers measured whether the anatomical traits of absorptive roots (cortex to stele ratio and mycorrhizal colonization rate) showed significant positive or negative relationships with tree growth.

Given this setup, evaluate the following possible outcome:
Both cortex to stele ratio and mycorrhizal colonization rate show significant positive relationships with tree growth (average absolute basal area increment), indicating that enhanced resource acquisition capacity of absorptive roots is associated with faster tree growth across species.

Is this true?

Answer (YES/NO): NO